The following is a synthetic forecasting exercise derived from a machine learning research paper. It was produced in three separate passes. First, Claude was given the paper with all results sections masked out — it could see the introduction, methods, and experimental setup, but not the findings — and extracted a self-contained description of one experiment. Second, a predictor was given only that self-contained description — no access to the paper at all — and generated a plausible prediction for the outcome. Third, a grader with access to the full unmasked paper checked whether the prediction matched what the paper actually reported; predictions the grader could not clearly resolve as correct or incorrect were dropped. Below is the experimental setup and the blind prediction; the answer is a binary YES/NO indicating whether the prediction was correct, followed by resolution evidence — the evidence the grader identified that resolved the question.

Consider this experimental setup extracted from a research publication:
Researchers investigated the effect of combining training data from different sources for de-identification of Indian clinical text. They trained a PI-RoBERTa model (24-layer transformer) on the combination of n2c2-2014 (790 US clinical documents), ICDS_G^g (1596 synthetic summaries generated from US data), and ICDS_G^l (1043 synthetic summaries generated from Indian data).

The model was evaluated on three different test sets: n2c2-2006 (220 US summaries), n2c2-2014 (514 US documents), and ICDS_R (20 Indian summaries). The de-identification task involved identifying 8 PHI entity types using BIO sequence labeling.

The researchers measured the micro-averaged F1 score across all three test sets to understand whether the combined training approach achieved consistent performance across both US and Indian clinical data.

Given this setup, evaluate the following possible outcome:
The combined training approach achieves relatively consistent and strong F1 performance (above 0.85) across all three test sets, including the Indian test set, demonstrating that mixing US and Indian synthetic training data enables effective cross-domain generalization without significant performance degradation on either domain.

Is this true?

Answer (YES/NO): YES